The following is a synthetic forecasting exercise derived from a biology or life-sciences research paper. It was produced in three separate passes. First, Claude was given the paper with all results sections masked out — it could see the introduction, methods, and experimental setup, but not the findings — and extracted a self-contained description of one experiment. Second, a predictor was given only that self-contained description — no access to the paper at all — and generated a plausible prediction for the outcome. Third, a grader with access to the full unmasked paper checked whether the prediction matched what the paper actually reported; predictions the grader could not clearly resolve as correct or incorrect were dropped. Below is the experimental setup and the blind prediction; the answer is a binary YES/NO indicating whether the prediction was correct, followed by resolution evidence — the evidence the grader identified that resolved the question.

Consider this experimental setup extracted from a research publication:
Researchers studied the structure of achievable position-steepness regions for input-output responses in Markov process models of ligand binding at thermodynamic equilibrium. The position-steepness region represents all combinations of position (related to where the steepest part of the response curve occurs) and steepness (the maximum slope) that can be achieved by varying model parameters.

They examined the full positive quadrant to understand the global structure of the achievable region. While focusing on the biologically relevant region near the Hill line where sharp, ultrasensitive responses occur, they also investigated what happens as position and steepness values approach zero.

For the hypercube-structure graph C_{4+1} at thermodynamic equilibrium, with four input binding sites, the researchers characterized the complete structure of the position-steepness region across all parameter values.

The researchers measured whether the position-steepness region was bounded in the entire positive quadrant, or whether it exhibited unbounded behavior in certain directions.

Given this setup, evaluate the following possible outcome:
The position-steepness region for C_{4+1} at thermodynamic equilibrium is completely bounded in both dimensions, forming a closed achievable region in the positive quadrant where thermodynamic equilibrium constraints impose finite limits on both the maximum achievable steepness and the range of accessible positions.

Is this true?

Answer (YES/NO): NO